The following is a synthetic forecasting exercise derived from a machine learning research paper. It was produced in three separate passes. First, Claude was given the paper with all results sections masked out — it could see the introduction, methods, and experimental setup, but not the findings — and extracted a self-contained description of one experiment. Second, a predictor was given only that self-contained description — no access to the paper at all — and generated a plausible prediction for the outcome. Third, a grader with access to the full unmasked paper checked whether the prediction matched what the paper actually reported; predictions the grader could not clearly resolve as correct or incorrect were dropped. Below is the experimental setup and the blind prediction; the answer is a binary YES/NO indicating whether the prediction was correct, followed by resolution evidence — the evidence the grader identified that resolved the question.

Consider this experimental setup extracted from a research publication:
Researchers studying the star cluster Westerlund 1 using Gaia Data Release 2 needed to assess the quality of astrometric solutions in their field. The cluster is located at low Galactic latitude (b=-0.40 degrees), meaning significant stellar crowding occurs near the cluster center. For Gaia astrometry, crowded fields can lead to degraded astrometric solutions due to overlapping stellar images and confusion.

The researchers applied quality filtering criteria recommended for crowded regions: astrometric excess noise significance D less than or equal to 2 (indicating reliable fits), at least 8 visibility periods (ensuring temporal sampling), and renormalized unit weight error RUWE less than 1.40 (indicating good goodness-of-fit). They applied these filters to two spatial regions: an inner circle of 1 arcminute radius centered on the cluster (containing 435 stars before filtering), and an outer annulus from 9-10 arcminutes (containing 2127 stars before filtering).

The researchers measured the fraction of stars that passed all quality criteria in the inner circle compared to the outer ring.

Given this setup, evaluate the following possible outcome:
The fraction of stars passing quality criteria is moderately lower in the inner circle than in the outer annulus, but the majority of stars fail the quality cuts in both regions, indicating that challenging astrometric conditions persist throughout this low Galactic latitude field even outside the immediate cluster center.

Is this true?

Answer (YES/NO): NO